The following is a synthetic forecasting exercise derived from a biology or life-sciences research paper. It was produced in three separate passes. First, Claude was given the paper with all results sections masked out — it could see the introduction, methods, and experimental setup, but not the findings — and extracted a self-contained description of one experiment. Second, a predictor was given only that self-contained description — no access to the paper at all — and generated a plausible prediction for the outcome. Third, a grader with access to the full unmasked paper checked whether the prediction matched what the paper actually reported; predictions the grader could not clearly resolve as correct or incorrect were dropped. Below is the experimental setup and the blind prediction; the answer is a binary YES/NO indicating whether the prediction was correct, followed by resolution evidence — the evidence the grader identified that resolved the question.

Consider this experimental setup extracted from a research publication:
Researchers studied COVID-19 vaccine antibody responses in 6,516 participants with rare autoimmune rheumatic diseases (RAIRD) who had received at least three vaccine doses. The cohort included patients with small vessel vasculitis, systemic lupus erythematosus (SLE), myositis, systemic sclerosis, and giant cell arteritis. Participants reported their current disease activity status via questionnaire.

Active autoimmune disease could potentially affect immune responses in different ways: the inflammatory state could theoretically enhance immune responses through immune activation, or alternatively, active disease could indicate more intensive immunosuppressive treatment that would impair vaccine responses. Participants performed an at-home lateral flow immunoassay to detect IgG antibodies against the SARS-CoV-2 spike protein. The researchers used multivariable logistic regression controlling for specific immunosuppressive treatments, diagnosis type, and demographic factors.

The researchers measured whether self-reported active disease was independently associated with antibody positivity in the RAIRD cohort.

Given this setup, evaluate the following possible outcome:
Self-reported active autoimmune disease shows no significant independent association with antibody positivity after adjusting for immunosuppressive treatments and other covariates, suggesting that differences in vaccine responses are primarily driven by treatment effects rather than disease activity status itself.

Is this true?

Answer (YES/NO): YES